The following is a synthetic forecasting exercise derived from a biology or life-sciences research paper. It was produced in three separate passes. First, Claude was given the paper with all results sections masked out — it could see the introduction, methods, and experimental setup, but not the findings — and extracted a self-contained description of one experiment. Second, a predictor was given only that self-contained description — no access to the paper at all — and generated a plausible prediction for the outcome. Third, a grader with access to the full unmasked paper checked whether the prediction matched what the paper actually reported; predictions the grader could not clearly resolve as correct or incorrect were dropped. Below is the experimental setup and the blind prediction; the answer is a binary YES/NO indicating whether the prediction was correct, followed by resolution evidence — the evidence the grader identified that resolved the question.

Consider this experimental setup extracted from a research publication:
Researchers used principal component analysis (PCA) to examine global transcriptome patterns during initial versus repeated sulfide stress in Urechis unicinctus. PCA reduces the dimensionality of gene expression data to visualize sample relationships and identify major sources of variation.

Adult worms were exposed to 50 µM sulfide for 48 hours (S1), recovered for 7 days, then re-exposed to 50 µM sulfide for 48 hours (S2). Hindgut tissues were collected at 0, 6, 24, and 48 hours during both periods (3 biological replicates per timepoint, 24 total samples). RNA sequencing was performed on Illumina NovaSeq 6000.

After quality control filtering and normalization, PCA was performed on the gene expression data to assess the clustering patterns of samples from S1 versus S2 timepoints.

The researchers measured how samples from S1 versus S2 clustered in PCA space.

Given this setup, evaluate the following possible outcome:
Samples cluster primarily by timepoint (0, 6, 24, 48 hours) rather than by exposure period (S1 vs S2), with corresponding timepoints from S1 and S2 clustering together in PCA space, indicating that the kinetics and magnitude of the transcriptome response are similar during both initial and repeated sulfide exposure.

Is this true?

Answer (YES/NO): NO